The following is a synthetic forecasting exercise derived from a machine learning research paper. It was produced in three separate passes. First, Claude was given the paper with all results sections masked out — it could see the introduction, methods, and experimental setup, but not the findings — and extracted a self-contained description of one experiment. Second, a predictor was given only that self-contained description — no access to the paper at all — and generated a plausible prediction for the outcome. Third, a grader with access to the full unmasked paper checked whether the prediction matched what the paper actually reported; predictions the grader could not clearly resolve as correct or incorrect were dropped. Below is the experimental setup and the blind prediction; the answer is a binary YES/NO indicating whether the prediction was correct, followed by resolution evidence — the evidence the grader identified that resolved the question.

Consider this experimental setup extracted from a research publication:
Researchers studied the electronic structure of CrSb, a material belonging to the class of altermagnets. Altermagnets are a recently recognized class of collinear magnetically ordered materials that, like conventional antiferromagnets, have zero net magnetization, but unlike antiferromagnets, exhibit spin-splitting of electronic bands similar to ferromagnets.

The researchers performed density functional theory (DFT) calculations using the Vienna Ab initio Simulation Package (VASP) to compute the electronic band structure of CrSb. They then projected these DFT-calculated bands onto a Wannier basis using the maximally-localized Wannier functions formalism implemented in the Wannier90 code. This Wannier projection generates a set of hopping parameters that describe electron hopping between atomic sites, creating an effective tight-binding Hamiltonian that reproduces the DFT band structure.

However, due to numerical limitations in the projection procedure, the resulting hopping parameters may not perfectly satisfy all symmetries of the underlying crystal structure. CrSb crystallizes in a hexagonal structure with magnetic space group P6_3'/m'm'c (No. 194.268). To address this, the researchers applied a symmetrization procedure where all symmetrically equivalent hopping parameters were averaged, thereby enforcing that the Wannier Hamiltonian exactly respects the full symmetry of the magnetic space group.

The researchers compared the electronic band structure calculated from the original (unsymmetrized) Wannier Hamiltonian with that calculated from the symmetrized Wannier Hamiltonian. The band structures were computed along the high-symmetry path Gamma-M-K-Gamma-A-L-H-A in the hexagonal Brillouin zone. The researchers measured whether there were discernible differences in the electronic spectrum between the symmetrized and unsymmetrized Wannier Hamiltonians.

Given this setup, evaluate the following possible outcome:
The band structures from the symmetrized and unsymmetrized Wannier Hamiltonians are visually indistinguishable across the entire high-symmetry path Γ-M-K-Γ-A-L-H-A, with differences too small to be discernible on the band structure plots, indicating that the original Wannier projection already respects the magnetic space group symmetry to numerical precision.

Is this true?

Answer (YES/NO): YES